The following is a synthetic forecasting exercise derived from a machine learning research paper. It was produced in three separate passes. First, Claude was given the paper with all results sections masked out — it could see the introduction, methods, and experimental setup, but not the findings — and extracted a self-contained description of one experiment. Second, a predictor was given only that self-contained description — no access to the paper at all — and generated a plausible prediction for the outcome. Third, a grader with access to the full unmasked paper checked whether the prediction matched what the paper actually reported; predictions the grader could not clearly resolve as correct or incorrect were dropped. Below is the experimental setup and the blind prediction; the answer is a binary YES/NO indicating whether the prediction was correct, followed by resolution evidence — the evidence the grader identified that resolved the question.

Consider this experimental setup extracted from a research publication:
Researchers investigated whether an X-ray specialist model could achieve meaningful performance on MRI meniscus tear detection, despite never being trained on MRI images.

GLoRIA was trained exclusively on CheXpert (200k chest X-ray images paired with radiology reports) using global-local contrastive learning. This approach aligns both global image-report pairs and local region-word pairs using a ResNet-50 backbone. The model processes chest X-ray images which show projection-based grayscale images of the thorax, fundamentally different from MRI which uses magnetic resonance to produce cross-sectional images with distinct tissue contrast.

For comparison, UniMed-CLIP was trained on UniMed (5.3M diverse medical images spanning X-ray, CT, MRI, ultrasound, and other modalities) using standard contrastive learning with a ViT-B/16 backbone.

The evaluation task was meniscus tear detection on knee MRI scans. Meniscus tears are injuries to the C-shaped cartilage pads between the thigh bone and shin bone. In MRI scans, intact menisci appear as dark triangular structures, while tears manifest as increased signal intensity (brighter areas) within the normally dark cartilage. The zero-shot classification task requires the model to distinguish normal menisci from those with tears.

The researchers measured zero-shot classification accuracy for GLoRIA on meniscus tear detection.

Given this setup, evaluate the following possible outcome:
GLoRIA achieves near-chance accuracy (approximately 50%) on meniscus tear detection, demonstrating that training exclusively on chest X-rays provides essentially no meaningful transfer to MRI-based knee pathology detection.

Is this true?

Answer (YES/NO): NO